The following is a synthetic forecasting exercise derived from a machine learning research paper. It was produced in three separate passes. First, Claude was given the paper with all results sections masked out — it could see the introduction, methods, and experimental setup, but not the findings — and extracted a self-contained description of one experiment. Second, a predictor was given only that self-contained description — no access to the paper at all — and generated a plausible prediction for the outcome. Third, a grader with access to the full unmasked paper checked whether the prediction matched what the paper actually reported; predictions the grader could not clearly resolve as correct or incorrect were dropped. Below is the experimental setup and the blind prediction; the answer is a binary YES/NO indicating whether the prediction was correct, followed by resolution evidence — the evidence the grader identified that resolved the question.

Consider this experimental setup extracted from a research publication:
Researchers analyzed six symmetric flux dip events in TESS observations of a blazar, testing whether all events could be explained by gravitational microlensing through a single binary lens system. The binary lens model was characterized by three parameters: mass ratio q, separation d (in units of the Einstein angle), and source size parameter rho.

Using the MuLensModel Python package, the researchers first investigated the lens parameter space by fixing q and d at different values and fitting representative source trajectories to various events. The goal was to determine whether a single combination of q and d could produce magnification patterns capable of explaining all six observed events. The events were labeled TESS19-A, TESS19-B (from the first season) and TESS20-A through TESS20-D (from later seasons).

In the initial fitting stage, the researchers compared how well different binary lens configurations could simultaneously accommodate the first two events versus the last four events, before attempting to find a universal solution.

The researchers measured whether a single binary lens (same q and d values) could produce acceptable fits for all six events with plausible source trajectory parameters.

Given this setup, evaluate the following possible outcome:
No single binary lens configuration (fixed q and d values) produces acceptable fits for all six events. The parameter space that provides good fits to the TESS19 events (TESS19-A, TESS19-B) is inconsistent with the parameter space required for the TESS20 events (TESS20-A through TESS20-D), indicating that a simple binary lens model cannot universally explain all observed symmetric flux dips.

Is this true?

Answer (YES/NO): NO